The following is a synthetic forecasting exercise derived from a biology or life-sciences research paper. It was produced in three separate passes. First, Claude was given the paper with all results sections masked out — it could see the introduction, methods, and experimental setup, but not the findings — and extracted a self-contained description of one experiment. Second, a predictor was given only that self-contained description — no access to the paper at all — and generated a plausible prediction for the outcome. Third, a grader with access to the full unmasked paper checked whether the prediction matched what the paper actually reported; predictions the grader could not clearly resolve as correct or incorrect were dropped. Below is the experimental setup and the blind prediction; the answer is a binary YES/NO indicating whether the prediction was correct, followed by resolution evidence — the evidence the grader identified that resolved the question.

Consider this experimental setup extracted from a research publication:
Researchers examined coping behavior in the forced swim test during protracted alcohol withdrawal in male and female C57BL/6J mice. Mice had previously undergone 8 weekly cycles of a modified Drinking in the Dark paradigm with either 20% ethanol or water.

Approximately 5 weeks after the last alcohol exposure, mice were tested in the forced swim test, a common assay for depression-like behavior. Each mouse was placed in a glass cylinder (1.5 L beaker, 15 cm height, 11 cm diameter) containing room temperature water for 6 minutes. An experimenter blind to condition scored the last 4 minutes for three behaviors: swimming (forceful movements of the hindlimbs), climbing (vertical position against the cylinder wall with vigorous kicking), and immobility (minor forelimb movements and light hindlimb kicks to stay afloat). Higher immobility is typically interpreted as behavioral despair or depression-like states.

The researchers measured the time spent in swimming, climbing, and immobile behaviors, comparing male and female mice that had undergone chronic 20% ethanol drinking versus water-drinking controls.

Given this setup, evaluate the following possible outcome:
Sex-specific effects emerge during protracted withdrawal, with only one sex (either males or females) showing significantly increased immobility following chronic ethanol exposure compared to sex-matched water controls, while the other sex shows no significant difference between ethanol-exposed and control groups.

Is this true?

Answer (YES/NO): NO